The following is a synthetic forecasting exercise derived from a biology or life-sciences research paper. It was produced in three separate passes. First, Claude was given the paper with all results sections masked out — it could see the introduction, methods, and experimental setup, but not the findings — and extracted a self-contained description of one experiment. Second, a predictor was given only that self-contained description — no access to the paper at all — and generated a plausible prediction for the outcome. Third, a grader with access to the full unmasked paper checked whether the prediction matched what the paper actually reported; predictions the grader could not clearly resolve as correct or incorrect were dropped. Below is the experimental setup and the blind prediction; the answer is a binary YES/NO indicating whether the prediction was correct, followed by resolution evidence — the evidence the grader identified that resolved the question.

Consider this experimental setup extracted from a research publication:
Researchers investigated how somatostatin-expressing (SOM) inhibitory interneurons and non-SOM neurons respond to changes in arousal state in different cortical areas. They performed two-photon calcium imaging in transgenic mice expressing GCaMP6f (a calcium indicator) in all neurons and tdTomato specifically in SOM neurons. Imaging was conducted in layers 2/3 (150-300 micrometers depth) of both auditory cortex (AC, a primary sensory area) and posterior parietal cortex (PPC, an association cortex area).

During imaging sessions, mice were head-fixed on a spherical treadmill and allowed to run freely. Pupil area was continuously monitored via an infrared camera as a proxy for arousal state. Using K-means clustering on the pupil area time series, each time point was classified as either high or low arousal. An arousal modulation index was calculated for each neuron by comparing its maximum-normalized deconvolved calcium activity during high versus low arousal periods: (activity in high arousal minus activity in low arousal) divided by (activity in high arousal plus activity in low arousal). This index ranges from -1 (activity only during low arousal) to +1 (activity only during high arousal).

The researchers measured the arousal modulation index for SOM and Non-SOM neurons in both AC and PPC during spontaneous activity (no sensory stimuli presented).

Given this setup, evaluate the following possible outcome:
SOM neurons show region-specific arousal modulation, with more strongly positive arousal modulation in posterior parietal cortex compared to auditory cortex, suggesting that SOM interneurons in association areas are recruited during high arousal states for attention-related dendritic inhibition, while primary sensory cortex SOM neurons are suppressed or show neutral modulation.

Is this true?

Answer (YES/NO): NO